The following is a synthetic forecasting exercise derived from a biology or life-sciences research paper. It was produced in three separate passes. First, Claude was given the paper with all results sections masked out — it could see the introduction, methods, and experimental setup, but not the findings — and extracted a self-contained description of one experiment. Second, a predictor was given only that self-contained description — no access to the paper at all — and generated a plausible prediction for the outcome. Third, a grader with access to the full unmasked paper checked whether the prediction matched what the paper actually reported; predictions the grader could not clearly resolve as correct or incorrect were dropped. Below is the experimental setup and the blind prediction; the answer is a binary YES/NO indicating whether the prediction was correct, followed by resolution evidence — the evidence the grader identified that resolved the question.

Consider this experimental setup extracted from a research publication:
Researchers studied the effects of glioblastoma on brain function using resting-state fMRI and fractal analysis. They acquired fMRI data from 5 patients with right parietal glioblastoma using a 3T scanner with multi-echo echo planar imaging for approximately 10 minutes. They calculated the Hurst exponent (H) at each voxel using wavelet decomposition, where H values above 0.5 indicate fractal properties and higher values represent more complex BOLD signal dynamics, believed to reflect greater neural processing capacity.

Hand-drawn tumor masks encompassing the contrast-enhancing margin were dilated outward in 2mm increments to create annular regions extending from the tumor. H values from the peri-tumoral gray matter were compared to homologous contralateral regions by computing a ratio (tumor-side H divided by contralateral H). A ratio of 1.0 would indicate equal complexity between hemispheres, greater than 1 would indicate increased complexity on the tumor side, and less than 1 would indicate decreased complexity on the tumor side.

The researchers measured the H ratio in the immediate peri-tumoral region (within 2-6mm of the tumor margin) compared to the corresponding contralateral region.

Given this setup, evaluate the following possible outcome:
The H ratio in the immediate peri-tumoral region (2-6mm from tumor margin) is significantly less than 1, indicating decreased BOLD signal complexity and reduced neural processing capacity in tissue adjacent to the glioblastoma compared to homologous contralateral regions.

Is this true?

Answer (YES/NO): YES